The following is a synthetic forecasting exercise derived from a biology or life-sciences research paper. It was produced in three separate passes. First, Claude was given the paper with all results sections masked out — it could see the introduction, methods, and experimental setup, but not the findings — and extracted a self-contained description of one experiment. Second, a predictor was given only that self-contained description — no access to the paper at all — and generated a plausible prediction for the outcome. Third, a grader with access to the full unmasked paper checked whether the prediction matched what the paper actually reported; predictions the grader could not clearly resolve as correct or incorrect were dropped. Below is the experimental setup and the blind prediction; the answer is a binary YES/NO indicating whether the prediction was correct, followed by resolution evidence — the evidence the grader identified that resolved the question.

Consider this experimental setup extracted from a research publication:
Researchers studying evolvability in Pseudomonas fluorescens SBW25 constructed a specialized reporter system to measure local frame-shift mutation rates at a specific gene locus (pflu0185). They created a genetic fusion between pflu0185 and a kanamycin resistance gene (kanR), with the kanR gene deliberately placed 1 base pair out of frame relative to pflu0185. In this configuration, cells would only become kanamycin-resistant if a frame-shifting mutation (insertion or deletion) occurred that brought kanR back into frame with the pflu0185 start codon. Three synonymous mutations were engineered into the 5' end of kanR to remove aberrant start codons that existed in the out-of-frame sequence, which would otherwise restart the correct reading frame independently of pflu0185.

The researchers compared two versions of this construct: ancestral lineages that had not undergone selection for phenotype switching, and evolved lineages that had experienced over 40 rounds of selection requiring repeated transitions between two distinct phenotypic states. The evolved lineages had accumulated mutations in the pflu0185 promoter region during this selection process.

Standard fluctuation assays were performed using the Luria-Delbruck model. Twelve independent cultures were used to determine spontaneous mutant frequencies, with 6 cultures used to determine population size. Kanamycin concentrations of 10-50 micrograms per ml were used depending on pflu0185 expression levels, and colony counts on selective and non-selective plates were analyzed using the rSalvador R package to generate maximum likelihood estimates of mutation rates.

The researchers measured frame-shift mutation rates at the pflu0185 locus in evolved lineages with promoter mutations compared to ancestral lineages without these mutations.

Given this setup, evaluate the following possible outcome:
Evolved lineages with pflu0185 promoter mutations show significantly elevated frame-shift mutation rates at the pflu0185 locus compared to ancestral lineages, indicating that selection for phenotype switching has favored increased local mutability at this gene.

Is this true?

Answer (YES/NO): YES